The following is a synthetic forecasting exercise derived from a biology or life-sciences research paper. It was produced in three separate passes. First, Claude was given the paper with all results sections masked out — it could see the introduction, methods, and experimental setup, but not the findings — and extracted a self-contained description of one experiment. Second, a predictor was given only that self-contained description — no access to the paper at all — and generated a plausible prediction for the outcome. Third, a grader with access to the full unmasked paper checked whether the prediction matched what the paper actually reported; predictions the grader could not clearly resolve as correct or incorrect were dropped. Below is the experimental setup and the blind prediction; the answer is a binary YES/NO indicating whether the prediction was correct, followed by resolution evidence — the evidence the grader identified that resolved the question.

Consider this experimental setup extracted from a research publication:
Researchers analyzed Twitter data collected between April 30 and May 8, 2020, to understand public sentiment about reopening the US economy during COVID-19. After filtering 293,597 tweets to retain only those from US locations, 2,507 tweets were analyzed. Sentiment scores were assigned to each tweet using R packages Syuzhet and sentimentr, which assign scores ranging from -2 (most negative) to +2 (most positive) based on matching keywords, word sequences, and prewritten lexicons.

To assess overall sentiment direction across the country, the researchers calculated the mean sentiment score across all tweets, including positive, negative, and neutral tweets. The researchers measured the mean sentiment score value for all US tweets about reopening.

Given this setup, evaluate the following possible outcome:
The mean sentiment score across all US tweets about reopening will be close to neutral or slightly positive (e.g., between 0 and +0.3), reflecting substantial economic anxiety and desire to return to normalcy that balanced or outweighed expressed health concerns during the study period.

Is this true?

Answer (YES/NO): YES